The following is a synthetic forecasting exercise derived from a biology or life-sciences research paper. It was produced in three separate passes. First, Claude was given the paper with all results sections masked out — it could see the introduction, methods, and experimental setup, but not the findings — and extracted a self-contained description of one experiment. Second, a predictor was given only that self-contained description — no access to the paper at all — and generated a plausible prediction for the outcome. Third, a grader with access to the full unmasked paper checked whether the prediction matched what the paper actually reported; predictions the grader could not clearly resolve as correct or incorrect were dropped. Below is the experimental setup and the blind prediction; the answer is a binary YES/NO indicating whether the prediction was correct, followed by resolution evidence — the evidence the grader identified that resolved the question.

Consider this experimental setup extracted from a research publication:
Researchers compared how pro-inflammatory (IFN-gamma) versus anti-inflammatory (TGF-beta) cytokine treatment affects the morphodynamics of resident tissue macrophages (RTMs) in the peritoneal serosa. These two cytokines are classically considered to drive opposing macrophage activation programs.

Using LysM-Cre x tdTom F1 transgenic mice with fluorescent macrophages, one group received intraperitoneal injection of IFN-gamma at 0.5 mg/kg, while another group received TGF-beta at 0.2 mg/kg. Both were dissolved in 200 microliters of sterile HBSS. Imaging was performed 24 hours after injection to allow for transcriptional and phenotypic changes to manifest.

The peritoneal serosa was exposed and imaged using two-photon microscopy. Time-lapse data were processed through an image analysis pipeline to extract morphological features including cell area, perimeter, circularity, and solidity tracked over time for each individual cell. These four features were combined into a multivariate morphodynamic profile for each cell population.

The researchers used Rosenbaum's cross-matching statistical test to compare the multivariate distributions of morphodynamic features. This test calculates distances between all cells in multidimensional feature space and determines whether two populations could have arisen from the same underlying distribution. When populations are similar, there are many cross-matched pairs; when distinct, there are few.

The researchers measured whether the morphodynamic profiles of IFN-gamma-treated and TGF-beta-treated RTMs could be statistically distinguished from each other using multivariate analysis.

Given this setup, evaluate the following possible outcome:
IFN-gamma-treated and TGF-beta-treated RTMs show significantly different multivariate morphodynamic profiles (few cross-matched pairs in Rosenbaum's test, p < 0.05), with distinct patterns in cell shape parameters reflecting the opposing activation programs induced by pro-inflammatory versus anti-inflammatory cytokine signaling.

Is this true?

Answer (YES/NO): YES